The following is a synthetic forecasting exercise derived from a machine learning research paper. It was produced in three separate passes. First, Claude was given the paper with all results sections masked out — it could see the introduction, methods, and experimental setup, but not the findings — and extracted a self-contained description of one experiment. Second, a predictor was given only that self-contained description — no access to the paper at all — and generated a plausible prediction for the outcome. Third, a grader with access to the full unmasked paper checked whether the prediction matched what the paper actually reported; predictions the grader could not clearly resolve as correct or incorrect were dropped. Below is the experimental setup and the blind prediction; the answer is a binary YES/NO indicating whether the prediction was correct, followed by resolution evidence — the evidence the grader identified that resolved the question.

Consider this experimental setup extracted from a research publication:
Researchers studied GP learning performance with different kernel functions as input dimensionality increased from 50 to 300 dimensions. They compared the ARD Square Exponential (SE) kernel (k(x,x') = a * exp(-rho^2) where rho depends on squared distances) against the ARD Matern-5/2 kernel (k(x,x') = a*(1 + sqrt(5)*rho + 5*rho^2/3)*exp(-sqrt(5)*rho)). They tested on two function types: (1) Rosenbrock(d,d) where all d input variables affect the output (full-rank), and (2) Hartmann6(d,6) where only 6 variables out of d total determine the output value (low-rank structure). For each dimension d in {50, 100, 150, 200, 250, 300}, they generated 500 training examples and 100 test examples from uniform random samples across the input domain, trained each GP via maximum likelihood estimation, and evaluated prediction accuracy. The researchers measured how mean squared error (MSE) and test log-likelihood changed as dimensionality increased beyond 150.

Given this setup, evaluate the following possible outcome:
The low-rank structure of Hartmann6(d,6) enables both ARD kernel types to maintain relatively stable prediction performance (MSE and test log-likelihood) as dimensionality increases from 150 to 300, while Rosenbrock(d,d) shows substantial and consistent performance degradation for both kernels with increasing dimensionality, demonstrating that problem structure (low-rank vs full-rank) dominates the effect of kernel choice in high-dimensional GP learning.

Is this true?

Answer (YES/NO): NO